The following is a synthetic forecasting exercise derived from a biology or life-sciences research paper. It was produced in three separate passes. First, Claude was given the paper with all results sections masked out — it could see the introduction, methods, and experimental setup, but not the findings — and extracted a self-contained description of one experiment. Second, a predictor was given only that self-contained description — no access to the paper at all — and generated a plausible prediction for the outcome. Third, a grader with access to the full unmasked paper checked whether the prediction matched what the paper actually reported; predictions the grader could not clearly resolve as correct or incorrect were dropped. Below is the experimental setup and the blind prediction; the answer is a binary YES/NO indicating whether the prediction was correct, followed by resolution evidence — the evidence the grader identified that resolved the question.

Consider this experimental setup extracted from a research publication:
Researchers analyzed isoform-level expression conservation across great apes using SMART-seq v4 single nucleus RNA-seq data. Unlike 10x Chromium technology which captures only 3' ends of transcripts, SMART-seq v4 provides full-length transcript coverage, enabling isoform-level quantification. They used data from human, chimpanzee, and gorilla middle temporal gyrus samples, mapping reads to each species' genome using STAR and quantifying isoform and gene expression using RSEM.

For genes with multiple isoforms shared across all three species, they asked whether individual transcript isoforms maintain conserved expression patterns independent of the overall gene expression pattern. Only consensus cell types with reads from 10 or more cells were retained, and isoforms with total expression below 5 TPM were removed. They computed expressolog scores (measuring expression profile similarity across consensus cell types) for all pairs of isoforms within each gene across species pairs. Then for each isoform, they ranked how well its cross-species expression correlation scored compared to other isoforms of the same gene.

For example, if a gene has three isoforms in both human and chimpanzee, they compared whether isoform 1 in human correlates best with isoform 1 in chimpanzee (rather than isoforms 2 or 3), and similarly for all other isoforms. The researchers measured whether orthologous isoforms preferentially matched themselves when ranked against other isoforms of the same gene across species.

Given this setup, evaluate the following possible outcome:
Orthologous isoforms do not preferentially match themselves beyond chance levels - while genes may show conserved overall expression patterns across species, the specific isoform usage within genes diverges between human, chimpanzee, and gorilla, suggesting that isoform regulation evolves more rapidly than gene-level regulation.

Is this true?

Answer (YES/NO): NO